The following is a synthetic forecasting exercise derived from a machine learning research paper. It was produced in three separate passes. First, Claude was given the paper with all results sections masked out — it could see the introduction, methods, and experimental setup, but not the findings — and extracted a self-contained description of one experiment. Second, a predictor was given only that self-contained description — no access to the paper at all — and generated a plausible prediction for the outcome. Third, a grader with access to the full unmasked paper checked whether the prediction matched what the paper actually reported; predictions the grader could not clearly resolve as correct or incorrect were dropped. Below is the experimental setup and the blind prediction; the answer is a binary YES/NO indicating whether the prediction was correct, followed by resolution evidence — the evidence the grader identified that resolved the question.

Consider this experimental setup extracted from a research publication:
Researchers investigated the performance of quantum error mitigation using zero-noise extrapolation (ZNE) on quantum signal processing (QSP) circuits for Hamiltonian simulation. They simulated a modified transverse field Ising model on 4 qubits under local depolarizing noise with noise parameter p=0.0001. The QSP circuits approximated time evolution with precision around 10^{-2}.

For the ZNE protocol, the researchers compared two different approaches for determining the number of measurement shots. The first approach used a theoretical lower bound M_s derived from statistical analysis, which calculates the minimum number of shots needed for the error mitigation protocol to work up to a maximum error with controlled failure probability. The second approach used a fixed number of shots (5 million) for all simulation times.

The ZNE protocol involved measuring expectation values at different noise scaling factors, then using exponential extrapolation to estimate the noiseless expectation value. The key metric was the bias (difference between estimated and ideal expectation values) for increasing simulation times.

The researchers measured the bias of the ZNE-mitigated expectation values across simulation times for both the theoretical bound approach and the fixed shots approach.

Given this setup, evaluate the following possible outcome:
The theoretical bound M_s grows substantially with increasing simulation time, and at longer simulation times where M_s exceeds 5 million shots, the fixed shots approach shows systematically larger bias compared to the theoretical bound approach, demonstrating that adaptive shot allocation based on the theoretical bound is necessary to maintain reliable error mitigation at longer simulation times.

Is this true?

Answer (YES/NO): NO